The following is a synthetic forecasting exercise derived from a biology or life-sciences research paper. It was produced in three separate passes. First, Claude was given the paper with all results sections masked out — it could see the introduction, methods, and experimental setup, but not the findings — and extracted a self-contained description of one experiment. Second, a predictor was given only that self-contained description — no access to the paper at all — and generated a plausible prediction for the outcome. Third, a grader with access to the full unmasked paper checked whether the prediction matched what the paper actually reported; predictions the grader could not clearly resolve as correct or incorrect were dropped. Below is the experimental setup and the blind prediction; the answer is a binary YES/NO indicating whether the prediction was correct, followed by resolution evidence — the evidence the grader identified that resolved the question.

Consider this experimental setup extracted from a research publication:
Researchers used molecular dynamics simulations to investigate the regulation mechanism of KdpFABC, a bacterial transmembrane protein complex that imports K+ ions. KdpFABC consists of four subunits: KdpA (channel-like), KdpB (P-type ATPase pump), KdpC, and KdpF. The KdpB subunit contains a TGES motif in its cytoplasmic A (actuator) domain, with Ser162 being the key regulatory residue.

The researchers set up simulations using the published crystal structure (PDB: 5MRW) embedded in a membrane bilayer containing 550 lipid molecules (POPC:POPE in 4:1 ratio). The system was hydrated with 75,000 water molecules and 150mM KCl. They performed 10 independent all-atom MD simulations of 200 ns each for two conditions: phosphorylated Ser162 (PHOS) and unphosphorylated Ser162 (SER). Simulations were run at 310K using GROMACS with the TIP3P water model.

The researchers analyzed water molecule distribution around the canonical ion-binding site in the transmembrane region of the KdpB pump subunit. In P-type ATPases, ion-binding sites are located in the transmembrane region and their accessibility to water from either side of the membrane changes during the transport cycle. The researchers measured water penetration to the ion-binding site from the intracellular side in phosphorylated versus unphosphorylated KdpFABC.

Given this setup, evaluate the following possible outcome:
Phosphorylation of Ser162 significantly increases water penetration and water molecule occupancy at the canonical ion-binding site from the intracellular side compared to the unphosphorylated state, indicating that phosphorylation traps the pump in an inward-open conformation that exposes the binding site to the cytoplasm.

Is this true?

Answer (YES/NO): YES